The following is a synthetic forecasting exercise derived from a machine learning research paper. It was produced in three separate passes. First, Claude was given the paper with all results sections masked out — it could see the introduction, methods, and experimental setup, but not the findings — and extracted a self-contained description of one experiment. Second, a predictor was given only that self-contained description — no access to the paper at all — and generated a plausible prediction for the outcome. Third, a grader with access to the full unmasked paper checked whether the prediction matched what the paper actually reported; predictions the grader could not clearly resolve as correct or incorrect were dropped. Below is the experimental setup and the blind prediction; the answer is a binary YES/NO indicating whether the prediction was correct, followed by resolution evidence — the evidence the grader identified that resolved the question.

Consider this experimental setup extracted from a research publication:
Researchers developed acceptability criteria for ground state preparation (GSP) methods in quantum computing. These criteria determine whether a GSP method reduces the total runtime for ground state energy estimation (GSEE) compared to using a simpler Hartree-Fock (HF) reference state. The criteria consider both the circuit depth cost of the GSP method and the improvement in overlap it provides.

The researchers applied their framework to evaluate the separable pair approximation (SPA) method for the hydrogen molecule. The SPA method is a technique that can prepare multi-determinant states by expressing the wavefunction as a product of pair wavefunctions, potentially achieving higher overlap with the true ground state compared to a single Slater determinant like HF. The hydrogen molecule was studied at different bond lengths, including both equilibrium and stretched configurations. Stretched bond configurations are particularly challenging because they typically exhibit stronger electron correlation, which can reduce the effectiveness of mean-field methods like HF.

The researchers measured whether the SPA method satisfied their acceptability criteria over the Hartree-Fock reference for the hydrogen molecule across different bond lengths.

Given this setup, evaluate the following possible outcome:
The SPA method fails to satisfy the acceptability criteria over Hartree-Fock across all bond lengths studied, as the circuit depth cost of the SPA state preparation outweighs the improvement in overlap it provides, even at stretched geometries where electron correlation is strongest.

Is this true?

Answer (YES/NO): NO